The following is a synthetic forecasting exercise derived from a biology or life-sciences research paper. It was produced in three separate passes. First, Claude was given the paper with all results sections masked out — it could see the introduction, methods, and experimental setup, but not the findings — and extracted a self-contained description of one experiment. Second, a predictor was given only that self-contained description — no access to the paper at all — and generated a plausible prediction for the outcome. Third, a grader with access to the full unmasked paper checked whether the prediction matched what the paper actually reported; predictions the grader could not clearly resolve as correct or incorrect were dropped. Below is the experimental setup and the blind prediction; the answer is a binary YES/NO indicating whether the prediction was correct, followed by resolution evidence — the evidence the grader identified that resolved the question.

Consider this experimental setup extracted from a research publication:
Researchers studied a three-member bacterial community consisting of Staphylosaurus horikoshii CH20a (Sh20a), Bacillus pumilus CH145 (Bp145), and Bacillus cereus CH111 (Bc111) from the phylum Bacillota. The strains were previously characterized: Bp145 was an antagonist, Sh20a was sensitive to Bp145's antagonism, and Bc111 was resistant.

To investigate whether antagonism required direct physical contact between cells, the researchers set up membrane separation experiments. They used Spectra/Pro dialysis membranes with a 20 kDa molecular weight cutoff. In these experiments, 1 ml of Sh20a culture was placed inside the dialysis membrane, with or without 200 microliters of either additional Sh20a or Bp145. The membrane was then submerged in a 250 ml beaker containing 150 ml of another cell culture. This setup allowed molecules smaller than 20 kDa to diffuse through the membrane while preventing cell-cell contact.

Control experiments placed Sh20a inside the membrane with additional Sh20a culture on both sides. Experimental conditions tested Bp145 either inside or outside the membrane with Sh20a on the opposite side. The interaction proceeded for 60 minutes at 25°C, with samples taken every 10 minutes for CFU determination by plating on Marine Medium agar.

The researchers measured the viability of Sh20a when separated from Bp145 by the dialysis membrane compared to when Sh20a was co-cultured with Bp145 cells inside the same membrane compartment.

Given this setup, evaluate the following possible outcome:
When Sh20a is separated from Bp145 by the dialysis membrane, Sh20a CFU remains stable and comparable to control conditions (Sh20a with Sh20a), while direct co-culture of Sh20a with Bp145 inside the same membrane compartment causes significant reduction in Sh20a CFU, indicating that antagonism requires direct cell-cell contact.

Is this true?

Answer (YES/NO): NO